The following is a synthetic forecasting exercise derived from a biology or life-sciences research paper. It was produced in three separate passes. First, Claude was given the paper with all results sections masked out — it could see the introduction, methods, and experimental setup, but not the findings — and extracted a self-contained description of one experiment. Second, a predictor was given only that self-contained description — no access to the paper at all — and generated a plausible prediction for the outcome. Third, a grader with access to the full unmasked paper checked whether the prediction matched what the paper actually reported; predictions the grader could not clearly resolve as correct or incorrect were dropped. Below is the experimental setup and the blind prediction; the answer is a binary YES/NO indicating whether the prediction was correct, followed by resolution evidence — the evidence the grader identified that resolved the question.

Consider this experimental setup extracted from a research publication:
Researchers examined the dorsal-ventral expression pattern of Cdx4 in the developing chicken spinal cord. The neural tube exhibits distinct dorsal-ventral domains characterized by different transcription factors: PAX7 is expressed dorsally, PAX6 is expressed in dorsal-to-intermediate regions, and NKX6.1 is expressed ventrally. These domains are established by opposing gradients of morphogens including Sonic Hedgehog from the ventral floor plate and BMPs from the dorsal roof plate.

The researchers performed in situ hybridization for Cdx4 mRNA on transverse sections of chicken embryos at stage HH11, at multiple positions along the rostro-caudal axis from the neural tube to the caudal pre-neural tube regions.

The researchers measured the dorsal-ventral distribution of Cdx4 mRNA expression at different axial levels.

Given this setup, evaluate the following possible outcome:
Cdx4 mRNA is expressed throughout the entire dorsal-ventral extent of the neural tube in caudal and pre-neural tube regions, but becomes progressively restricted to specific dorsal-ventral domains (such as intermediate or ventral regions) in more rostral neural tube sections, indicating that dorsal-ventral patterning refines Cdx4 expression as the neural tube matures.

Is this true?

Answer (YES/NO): NO